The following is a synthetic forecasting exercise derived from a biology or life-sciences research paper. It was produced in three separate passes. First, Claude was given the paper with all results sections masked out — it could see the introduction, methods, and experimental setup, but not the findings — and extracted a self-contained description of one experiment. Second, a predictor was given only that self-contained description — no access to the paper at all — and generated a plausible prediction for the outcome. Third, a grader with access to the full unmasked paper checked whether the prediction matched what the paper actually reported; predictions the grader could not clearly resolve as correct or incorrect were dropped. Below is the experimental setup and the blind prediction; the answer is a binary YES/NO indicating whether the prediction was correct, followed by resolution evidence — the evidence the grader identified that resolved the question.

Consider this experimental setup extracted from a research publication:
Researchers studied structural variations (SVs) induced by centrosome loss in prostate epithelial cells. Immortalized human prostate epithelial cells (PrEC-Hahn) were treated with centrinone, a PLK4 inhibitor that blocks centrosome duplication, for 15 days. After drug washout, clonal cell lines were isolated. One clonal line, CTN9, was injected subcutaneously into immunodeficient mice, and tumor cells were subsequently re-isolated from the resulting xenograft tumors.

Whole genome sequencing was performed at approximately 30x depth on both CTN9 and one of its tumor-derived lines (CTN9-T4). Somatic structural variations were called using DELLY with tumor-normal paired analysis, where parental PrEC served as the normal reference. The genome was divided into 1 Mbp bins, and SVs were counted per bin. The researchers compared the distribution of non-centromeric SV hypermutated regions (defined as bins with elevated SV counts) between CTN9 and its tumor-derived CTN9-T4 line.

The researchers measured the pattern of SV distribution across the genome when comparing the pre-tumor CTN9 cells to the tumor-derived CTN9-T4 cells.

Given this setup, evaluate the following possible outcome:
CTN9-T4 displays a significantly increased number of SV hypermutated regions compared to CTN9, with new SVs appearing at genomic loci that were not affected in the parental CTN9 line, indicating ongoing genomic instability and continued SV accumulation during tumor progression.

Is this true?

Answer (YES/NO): NO